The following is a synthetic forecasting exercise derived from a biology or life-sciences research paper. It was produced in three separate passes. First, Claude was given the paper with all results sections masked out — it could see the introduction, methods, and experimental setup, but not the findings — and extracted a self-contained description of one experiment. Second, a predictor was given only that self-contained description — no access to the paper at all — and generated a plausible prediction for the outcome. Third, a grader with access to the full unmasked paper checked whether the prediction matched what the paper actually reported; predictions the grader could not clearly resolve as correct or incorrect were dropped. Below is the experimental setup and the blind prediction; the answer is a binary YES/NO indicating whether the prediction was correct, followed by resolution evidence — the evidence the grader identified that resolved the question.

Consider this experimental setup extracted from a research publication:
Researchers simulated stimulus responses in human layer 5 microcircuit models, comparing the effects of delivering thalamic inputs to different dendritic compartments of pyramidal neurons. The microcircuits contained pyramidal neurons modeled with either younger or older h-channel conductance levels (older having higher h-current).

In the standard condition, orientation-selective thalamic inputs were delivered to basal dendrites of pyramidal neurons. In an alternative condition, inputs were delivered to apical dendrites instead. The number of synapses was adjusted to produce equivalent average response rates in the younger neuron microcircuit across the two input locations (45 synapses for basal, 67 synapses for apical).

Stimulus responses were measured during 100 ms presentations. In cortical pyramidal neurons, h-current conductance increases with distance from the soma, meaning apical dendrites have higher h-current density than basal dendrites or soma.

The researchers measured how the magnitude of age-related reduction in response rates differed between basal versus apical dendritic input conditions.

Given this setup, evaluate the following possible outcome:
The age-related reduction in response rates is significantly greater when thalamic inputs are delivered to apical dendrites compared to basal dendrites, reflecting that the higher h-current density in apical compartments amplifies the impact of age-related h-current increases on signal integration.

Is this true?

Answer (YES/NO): NO